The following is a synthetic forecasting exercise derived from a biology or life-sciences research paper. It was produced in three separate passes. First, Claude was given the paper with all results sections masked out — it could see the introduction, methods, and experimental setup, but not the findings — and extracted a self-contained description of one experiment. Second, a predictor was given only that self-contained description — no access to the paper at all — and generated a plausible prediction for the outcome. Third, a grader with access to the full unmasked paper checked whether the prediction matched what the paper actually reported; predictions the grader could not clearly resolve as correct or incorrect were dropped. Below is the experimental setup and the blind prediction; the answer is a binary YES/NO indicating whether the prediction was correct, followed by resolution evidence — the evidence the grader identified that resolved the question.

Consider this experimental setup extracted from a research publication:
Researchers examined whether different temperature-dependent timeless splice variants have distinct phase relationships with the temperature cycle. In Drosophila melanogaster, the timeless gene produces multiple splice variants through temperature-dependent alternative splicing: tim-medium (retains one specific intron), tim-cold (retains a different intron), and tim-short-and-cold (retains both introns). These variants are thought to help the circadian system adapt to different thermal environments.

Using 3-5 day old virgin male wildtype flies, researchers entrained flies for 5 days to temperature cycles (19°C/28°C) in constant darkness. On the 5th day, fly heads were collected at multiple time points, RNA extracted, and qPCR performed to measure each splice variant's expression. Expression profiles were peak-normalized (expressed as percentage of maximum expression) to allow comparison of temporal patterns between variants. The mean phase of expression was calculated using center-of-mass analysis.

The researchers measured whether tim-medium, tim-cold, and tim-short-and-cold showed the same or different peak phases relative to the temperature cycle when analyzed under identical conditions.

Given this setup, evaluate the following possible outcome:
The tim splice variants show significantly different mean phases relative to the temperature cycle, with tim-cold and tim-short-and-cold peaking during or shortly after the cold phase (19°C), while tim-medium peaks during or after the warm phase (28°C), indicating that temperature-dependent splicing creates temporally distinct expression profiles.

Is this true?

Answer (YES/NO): YES